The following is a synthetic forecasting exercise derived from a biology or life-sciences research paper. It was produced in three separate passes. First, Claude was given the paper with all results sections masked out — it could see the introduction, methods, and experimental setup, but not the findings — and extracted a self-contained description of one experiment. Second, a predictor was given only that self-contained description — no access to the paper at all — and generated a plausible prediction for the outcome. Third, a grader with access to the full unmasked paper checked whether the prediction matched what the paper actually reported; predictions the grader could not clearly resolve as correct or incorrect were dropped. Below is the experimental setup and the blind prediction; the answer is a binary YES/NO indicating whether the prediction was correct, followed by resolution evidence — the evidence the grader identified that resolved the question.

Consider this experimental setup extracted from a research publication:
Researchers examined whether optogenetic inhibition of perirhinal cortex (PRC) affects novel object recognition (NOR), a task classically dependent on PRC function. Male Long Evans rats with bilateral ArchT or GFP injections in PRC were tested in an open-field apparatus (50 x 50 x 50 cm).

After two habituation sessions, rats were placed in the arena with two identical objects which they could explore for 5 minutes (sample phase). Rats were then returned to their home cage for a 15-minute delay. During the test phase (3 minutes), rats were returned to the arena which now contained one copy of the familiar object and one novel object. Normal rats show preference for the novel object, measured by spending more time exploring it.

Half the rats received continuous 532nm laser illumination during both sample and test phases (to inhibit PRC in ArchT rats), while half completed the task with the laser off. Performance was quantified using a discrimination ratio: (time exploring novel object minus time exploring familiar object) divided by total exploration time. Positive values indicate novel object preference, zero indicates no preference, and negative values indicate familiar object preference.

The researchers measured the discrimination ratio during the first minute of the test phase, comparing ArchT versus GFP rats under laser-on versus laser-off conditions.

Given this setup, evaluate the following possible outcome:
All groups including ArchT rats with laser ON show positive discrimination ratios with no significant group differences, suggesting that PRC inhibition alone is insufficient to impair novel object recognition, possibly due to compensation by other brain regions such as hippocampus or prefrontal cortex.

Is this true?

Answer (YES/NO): NO